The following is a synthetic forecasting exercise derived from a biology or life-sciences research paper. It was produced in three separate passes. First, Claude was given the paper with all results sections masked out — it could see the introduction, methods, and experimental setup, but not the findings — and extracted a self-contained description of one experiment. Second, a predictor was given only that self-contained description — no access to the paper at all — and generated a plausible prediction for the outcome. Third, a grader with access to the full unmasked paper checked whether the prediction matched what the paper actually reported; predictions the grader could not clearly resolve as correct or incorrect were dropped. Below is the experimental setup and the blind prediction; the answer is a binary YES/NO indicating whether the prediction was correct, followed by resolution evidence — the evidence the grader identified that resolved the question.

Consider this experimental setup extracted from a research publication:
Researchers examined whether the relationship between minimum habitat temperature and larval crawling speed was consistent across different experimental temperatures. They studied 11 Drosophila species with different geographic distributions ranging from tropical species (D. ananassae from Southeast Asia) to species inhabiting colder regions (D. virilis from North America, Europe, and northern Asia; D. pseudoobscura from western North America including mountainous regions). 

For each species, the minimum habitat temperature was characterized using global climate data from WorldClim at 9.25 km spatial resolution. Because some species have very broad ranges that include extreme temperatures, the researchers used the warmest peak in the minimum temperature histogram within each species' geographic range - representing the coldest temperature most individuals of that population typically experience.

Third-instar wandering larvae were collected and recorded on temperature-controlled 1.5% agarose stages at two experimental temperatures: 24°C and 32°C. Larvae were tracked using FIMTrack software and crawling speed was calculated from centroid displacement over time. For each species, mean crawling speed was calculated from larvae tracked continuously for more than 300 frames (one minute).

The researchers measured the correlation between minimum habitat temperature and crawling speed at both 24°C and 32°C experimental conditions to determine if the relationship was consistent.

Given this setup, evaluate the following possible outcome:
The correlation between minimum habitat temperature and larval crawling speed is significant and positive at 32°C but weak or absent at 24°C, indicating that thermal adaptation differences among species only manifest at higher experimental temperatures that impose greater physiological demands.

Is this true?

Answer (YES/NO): NO